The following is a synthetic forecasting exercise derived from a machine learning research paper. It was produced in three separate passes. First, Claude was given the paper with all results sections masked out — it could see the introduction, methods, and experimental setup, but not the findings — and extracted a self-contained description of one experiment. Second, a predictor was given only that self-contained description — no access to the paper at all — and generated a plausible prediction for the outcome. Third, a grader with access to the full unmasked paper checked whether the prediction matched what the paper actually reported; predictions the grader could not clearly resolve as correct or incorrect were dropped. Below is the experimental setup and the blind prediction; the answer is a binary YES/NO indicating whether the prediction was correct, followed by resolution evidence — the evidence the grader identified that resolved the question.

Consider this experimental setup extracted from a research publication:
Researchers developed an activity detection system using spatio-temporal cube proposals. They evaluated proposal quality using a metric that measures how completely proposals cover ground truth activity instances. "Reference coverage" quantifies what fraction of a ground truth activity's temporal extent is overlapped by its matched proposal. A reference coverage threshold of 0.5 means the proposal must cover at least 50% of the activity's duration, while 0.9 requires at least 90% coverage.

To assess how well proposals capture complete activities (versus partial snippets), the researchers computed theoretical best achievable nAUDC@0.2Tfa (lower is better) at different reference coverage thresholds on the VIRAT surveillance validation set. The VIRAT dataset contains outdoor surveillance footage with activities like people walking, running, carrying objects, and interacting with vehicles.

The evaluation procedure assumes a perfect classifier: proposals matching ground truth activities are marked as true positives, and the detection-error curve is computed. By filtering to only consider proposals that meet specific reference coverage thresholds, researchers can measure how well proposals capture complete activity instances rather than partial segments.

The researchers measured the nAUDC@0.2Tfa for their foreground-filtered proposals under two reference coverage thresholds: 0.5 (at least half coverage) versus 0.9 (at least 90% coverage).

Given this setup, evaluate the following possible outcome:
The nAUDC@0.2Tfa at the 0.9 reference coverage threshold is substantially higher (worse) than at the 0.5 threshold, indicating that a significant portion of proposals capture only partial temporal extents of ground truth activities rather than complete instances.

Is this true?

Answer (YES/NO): YES